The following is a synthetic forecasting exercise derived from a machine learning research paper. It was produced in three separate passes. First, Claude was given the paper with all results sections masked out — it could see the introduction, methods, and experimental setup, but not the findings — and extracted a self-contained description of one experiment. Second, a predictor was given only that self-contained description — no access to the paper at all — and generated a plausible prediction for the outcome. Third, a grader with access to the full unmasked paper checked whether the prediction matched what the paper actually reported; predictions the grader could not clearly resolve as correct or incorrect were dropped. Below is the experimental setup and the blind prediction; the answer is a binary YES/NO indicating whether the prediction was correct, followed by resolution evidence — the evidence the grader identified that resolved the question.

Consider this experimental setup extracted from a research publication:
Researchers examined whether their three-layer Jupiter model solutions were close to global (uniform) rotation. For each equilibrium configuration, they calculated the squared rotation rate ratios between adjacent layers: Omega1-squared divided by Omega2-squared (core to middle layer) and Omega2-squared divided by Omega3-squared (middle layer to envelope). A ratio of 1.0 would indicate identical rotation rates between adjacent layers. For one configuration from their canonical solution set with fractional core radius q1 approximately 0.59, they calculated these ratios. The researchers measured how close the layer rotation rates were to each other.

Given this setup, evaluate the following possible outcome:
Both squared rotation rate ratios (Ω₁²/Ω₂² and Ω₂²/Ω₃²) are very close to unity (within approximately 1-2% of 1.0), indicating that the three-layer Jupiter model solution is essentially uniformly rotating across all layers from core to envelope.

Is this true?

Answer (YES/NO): YES